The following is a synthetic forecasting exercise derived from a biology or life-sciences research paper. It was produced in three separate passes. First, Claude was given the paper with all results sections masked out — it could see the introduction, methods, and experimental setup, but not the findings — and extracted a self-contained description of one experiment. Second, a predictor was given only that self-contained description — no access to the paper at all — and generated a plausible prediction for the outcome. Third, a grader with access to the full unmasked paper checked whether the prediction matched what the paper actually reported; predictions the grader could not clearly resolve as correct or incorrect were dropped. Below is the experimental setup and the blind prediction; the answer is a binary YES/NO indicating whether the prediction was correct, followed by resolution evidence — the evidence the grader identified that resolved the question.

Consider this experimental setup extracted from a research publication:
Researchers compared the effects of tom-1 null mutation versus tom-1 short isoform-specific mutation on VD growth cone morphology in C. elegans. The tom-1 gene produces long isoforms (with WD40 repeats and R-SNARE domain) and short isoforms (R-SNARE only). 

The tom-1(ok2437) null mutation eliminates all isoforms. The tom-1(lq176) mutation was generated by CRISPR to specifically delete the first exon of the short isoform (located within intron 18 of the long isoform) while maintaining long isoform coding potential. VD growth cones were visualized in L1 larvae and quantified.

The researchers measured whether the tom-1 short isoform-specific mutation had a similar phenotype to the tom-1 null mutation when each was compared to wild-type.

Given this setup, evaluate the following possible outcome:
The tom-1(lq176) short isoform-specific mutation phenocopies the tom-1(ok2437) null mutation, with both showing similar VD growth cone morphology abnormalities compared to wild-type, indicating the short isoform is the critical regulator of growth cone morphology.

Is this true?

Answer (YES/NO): YES